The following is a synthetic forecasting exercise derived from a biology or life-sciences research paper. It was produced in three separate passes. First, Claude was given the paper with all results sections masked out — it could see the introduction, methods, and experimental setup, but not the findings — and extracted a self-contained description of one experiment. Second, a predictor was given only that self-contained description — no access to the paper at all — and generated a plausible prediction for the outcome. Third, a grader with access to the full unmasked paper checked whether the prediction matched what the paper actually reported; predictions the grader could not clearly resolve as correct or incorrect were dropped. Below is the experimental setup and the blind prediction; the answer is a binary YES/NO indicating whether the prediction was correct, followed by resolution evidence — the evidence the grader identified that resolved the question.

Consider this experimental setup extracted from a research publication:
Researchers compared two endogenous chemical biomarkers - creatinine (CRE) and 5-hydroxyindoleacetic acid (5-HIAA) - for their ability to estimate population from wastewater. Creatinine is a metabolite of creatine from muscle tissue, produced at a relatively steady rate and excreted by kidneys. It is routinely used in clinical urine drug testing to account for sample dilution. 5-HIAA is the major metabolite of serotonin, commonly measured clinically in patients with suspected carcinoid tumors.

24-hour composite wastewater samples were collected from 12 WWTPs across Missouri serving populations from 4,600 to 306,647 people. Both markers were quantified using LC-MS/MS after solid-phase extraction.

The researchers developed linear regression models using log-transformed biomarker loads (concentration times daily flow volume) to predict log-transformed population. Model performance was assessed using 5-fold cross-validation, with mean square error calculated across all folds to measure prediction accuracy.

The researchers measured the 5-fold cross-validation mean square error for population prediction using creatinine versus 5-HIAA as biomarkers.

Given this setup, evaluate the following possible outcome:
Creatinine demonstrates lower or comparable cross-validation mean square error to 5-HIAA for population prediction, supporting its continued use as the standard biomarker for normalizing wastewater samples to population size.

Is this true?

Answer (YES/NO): NO